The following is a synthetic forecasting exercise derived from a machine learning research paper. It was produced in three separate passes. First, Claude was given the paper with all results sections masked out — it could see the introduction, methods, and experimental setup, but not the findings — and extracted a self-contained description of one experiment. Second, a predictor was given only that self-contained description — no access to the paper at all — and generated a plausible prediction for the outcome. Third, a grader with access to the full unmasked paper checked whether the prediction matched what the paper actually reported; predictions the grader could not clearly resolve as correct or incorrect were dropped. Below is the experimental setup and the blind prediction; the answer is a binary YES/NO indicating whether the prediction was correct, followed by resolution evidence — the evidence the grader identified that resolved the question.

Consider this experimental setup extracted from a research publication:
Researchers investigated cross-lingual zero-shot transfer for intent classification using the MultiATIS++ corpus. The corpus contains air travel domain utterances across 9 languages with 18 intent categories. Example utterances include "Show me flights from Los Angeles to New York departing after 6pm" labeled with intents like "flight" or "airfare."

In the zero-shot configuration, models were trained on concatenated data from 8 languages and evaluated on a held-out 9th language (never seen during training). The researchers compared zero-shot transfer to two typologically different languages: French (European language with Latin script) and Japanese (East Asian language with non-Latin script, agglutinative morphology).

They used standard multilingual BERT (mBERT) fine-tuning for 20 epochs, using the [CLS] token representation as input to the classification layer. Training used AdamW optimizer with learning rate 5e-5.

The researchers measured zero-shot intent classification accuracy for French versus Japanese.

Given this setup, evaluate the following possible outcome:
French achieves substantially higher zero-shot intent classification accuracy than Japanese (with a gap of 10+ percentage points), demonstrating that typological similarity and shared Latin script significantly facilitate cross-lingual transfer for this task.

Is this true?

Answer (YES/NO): NO